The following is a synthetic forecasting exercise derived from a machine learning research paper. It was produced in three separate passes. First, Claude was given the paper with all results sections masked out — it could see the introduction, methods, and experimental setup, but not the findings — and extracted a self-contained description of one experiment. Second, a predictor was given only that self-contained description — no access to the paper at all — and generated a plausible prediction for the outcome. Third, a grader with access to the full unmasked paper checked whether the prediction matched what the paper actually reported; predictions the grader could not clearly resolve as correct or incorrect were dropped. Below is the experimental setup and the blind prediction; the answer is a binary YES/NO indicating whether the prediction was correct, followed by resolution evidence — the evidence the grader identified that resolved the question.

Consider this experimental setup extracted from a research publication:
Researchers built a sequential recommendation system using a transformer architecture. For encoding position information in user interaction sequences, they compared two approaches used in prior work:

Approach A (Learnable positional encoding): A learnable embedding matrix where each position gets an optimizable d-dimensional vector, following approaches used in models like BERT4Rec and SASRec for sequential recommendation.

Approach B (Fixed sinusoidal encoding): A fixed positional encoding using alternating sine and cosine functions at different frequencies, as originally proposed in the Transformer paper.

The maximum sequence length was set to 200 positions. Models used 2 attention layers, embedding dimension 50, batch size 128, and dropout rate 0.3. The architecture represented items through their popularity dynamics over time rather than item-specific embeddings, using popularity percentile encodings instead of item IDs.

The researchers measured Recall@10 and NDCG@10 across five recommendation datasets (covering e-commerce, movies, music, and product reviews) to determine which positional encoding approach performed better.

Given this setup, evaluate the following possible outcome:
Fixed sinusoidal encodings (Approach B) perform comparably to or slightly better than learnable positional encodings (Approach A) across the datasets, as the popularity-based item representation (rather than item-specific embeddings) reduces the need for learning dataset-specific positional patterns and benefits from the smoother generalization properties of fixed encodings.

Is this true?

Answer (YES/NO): YES